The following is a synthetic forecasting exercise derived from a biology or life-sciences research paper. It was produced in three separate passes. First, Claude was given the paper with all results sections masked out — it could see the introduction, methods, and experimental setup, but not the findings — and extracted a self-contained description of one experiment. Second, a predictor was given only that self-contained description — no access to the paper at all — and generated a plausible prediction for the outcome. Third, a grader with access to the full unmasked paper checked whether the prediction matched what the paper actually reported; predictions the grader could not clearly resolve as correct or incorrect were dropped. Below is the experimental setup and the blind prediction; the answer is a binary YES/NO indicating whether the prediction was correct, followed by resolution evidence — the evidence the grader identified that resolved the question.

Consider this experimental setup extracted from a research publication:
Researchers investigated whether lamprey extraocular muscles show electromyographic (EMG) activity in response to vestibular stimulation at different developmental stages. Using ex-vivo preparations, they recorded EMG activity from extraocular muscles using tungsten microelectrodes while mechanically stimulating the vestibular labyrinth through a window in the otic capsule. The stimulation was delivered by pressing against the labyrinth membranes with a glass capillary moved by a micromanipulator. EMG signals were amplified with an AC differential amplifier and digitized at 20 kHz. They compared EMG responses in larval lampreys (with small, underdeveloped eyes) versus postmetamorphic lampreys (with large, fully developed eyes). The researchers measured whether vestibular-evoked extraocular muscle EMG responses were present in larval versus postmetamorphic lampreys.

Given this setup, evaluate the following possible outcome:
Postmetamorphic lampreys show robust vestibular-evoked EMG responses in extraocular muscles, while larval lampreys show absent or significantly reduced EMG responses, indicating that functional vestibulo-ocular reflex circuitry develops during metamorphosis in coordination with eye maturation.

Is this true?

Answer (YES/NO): NO